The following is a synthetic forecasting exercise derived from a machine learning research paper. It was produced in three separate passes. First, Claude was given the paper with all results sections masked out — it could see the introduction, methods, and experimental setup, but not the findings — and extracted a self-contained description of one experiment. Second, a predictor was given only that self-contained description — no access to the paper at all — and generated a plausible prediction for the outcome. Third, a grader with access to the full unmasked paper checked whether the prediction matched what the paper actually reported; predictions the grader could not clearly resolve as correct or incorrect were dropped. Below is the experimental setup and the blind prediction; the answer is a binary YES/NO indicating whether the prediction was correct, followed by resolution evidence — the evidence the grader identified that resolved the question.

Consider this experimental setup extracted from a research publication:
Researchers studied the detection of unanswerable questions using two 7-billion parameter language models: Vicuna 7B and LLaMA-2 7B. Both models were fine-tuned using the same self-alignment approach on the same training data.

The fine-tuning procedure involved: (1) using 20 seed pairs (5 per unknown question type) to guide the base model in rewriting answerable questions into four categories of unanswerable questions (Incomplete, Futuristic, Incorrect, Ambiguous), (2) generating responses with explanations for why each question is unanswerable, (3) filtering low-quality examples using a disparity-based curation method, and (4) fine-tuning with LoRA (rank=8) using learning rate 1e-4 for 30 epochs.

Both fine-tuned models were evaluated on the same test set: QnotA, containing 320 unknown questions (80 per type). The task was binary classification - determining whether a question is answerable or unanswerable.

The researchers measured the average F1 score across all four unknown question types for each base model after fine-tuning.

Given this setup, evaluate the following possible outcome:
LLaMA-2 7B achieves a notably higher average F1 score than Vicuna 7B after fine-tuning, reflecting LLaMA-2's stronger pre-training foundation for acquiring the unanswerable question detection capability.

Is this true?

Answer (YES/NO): NO